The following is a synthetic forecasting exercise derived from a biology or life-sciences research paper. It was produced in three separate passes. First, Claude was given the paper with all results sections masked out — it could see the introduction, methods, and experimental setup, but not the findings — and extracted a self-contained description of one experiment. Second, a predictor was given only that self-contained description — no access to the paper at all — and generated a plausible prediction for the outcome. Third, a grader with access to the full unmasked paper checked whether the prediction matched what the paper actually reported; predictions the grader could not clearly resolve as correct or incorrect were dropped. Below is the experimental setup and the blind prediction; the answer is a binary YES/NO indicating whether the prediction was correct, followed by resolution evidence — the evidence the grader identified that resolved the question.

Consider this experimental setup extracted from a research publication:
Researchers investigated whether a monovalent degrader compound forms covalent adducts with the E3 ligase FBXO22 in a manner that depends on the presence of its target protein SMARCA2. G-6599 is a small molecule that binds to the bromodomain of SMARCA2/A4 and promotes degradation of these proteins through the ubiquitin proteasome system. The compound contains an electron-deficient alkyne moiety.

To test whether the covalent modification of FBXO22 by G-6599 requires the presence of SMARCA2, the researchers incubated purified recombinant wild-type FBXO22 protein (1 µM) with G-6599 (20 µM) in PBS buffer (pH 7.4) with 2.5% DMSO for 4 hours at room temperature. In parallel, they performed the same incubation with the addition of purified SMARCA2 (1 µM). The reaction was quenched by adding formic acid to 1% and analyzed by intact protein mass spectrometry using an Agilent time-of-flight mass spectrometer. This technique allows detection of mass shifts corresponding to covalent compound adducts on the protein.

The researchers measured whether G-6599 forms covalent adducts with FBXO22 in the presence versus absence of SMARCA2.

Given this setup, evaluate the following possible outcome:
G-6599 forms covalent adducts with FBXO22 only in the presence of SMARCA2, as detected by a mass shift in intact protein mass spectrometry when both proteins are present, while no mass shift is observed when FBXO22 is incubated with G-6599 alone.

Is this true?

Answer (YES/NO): NO